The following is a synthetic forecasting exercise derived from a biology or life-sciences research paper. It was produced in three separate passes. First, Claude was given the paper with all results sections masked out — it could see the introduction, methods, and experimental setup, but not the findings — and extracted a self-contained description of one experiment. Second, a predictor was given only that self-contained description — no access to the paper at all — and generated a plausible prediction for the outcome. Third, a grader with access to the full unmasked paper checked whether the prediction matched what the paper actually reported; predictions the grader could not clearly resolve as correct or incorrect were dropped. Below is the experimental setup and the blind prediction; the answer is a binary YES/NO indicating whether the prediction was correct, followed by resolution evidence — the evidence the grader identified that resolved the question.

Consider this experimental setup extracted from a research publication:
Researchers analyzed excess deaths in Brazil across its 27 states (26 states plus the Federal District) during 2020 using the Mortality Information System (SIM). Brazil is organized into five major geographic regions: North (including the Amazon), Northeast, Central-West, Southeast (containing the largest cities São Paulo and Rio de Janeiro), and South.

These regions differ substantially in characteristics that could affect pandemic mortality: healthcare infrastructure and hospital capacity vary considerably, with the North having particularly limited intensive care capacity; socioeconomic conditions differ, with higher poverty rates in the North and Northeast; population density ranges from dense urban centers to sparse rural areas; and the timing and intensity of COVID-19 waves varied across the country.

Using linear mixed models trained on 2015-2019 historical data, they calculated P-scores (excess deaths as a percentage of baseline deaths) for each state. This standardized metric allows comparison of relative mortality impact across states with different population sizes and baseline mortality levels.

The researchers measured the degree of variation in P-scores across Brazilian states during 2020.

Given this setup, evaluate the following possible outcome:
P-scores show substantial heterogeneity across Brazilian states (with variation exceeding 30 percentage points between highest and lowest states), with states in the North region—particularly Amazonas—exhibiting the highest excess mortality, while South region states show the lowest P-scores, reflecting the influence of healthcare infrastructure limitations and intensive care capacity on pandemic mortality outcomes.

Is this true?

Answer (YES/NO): YES